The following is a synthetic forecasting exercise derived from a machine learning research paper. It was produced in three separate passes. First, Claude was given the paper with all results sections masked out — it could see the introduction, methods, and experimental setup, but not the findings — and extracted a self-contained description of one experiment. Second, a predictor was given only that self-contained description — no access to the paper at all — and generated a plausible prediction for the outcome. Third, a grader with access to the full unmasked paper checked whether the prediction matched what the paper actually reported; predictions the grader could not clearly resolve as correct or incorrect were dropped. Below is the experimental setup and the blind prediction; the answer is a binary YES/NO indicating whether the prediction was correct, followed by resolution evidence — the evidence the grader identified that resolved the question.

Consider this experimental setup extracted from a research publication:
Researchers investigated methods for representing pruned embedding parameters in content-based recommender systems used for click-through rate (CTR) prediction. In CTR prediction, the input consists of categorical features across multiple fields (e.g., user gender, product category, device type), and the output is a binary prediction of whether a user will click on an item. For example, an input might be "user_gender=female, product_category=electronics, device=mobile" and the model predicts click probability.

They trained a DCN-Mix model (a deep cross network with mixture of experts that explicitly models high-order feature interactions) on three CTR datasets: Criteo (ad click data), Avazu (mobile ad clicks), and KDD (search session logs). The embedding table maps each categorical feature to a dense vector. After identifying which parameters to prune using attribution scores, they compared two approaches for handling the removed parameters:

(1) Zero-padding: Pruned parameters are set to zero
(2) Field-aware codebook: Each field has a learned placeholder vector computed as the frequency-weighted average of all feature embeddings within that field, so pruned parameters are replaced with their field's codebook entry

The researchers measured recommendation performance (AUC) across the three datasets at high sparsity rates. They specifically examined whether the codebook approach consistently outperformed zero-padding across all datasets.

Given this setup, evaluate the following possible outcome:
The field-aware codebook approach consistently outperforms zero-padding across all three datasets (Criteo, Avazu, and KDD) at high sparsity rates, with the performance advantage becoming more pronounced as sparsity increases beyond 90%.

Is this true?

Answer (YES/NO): NO